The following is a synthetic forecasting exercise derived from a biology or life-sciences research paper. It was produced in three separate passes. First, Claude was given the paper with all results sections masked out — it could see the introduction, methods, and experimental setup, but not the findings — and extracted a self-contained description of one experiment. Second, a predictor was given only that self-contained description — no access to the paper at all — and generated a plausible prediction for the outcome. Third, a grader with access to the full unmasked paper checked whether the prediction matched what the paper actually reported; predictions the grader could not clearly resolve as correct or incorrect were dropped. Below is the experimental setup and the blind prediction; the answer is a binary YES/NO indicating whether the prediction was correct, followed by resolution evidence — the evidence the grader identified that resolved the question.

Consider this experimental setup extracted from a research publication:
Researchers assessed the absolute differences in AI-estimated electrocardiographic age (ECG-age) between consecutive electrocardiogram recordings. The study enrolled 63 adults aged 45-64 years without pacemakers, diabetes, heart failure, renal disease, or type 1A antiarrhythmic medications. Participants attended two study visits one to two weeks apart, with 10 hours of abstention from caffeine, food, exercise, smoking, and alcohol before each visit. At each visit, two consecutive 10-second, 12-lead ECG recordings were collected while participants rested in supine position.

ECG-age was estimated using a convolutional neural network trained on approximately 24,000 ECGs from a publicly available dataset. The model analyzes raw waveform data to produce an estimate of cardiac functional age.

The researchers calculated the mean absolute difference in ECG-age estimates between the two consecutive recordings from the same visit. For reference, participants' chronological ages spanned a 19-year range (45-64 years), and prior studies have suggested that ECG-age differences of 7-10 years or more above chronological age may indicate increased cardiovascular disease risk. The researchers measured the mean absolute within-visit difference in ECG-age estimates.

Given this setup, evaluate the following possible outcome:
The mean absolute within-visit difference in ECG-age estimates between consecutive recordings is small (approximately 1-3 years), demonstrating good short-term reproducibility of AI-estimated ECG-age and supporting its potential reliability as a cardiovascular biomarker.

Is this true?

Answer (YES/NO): NO